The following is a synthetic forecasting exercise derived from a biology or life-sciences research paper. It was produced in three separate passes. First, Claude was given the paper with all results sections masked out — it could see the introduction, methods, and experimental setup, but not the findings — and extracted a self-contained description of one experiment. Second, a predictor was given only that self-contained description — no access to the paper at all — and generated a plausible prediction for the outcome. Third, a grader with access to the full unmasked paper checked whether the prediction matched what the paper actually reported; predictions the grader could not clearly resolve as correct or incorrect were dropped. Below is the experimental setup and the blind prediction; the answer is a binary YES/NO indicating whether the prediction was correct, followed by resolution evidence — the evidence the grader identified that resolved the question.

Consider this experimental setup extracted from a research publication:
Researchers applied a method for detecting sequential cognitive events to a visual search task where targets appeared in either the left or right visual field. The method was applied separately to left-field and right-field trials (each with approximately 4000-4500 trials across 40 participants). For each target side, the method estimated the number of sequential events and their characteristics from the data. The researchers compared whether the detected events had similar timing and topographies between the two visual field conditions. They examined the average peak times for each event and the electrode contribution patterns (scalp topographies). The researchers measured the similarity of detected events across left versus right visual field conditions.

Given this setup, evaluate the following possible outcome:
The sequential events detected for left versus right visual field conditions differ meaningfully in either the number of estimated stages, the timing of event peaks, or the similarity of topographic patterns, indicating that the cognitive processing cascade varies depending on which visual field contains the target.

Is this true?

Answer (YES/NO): NO